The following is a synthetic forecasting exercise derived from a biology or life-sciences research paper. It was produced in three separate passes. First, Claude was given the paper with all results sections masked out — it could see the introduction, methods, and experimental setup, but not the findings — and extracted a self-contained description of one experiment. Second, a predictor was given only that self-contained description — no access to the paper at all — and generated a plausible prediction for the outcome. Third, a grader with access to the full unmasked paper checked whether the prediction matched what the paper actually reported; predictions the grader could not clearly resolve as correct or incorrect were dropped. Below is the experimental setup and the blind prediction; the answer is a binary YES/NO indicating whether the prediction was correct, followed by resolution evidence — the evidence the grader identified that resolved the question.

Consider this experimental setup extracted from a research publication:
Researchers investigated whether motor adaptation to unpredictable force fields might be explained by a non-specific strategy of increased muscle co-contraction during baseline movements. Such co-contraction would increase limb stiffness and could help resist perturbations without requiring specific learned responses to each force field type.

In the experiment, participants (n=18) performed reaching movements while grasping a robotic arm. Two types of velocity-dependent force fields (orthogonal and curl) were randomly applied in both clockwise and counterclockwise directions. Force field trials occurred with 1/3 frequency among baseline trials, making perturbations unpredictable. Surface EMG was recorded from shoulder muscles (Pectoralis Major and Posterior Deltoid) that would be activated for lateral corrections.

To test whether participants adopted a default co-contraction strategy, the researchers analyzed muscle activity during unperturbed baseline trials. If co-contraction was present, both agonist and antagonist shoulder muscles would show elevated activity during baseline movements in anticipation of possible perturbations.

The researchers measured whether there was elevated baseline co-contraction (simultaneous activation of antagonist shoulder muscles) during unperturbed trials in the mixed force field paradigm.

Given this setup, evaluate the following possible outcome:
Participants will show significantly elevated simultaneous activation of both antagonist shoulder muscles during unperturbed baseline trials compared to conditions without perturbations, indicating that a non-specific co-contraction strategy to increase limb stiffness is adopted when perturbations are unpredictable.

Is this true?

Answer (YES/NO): NO